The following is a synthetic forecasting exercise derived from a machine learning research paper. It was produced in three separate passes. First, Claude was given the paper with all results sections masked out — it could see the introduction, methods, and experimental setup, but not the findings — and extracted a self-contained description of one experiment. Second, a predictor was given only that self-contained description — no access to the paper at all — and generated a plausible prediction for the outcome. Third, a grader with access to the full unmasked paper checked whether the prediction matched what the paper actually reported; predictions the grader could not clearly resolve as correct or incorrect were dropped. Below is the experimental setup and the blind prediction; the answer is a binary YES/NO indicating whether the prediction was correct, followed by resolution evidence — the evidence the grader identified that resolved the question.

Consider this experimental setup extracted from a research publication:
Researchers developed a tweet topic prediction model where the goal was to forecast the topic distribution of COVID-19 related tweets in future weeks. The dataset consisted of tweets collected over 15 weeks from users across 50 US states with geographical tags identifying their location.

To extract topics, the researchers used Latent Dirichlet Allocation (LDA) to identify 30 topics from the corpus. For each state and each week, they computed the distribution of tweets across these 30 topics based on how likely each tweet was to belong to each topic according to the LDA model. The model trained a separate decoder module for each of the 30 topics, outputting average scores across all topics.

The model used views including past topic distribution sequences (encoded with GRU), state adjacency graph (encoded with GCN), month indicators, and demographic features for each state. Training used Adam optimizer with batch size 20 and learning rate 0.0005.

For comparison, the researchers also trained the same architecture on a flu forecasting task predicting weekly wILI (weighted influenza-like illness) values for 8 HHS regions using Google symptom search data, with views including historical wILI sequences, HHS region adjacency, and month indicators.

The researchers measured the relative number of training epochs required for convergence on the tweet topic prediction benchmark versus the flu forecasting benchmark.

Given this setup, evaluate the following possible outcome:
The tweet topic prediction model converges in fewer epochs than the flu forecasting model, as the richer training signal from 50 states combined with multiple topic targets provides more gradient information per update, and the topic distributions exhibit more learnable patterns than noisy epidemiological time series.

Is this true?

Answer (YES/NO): NO